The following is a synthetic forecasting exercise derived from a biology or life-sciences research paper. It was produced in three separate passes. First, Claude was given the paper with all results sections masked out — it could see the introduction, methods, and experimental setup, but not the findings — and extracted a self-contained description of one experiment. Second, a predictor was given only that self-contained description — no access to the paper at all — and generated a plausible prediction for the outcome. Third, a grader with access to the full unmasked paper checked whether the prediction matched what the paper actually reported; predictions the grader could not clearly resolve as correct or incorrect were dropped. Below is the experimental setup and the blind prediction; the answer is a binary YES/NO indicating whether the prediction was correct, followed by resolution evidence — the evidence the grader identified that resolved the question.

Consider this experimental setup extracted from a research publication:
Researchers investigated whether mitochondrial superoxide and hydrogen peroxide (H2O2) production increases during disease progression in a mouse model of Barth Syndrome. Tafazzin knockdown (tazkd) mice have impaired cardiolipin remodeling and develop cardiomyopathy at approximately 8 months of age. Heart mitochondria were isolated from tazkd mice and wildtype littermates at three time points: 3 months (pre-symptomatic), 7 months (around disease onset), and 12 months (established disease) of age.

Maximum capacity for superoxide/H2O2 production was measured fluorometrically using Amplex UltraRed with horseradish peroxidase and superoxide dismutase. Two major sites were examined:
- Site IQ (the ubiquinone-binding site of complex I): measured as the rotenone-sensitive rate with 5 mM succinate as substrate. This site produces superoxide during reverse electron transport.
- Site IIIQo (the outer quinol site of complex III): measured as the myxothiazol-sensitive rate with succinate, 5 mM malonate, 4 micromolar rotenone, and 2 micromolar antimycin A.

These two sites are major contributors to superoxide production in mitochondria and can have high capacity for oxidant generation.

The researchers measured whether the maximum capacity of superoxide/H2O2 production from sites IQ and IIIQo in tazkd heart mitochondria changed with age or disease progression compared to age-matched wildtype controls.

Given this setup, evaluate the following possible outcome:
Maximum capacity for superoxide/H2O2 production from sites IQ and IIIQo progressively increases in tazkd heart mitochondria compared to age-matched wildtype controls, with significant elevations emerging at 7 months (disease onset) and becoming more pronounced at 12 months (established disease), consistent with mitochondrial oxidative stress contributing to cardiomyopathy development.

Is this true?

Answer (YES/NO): NO